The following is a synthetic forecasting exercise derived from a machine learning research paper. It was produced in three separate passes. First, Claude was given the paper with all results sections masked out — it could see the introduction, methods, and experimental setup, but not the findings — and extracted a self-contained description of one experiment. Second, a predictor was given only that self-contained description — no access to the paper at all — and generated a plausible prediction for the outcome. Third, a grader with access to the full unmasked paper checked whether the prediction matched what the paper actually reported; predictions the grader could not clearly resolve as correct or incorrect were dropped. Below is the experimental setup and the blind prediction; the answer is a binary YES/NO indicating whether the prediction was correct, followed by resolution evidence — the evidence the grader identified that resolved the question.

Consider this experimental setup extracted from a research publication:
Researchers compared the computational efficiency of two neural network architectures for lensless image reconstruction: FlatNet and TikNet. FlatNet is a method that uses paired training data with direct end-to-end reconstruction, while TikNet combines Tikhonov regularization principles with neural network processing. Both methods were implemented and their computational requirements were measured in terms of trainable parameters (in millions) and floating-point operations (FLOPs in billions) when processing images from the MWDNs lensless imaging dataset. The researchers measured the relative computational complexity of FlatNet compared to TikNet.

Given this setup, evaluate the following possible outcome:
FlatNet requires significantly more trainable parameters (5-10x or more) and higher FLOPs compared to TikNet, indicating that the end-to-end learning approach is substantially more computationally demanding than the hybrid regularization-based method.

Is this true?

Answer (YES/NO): NO